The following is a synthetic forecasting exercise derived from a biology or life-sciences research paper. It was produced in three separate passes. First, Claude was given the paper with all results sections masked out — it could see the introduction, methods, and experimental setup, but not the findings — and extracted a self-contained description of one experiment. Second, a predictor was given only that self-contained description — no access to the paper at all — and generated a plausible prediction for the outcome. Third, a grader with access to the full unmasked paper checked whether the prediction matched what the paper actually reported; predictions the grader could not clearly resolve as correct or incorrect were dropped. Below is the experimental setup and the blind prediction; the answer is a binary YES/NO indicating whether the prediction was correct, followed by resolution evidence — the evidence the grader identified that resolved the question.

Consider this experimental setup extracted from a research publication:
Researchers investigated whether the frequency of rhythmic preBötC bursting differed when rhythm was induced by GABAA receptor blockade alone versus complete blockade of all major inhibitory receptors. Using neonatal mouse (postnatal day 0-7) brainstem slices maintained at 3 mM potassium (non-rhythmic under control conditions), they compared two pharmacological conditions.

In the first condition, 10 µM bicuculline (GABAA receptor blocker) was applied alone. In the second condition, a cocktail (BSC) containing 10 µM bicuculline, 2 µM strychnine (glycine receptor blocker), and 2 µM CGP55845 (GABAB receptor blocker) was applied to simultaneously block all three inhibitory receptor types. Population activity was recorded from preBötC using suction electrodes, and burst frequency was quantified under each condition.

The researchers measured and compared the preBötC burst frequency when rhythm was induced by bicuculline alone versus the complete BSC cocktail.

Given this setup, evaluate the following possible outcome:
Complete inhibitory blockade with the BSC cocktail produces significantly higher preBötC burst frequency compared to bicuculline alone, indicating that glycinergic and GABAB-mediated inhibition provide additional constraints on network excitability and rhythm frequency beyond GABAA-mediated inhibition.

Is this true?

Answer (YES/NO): NO